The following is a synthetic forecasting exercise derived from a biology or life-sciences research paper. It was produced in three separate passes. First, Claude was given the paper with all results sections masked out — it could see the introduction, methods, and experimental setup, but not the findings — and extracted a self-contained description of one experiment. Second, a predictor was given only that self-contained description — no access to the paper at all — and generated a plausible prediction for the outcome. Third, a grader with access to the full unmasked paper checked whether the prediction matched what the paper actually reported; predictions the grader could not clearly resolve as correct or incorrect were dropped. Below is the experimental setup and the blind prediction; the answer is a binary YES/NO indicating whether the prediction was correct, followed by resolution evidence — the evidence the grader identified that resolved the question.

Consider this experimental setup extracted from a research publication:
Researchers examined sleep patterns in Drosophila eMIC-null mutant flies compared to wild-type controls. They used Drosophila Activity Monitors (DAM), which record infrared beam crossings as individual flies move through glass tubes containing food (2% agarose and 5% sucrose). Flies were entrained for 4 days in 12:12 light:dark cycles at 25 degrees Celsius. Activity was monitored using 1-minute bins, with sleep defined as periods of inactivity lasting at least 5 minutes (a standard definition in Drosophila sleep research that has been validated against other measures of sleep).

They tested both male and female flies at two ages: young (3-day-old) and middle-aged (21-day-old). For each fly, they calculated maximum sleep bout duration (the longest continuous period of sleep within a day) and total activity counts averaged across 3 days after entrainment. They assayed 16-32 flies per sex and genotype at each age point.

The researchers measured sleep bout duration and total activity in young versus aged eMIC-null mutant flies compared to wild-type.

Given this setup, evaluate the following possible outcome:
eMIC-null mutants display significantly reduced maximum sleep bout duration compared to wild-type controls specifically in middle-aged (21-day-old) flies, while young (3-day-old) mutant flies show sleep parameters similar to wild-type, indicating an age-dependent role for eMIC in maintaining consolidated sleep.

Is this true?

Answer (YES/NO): NO